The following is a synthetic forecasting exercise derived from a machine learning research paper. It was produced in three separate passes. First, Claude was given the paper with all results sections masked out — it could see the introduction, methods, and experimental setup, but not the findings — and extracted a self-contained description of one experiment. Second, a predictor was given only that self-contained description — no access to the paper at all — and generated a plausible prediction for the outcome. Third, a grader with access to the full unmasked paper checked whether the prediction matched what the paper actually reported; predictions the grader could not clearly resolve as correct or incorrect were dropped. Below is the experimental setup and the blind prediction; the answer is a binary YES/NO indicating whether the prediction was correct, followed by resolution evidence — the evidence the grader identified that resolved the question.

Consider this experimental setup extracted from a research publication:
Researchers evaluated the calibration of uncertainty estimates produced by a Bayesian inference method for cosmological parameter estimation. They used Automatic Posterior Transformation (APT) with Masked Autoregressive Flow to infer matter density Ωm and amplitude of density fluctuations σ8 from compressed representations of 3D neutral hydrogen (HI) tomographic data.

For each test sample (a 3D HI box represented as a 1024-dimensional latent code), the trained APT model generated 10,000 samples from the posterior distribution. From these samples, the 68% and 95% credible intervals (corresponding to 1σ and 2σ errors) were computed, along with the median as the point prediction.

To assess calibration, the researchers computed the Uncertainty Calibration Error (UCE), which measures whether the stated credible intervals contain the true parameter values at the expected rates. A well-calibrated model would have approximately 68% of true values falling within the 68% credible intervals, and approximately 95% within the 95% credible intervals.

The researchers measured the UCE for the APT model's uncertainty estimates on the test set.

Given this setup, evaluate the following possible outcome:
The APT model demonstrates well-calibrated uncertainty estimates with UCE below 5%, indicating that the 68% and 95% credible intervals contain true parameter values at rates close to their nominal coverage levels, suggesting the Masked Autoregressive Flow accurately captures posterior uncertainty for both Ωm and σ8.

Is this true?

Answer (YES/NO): YES